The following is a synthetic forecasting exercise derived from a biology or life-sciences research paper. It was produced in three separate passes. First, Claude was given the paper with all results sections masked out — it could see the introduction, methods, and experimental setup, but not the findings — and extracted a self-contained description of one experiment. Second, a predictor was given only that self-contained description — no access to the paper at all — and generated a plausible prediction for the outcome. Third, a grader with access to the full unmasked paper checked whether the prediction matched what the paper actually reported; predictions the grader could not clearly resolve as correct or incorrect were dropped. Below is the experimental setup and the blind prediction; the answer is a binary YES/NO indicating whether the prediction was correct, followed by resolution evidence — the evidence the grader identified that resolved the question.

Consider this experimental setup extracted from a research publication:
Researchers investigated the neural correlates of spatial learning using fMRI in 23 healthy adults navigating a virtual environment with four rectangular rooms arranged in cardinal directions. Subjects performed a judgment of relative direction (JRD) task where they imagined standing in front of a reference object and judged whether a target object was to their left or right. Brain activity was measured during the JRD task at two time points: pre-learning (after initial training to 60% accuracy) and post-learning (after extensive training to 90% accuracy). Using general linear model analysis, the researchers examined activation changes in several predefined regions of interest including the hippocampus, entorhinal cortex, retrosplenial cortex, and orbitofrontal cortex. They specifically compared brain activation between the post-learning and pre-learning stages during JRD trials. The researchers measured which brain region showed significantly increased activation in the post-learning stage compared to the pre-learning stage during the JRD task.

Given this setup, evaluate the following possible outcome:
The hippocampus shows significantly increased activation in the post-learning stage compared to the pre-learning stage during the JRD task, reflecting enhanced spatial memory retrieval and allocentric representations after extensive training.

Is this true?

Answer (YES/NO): YES